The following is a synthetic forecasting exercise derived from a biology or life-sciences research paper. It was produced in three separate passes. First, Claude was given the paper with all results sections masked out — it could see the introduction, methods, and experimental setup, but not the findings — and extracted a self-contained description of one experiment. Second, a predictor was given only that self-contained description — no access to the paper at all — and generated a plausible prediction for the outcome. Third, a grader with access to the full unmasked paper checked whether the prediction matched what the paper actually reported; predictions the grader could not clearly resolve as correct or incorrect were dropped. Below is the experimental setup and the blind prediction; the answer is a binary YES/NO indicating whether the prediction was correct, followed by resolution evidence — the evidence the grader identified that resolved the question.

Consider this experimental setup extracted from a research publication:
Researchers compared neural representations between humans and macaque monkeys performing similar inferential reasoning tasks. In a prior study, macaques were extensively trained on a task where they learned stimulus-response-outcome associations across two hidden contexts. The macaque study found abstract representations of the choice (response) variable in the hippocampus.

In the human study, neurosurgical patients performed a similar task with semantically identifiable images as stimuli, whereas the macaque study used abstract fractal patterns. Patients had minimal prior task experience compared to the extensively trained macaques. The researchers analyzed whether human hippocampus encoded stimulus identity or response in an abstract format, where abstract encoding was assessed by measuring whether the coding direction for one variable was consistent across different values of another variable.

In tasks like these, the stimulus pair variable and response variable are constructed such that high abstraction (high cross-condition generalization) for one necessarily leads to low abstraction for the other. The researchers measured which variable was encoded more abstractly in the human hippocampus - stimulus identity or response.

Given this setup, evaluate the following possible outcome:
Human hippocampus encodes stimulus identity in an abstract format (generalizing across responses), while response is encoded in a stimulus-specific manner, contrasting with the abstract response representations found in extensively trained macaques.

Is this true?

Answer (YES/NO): YES